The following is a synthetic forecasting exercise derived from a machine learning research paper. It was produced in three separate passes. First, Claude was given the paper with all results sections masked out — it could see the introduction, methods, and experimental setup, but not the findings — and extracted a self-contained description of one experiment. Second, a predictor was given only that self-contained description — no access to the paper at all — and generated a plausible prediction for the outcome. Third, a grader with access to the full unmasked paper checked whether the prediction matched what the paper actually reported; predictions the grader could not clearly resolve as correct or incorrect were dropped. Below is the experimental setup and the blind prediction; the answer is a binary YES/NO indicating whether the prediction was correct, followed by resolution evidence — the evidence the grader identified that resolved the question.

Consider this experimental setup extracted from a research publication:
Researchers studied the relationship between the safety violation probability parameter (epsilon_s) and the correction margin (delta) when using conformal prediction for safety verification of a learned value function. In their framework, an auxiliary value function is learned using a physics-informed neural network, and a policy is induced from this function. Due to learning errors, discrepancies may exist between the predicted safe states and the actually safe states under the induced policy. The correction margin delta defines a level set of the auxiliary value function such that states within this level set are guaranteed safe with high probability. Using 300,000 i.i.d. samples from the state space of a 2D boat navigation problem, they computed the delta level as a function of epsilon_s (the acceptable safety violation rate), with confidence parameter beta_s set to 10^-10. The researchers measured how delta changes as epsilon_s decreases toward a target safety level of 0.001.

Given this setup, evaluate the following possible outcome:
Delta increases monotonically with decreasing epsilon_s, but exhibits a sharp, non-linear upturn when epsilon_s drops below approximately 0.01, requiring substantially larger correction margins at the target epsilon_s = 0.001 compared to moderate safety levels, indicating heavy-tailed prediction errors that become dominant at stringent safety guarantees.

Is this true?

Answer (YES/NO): NO